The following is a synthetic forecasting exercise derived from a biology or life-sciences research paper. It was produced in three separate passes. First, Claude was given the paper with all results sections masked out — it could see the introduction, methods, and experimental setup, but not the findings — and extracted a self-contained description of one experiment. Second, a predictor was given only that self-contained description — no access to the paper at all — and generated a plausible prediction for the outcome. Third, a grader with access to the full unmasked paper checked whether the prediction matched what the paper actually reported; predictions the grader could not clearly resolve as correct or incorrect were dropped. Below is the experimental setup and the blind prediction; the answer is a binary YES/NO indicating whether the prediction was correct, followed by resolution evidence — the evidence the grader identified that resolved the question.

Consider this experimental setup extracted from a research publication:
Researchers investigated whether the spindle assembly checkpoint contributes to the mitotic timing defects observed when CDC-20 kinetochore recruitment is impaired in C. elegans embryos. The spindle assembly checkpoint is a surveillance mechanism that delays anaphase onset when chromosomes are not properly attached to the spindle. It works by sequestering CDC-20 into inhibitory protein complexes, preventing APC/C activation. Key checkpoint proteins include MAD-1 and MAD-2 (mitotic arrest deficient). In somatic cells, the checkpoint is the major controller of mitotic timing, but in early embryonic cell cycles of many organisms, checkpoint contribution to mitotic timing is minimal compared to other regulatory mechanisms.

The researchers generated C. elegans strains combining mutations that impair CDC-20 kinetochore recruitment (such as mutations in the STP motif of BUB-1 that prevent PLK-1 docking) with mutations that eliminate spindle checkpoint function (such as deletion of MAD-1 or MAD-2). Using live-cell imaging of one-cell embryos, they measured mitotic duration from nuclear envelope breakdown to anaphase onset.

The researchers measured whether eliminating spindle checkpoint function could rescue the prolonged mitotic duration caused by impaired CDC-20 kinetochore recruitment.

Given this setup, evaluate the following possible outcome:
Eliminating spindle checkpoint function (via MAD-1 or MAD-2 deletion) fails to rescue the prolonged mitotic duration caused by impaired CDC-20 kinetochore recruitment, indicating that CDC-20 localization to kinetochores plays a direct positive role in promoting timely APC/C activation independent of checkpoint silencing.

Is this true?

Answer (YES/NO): YES